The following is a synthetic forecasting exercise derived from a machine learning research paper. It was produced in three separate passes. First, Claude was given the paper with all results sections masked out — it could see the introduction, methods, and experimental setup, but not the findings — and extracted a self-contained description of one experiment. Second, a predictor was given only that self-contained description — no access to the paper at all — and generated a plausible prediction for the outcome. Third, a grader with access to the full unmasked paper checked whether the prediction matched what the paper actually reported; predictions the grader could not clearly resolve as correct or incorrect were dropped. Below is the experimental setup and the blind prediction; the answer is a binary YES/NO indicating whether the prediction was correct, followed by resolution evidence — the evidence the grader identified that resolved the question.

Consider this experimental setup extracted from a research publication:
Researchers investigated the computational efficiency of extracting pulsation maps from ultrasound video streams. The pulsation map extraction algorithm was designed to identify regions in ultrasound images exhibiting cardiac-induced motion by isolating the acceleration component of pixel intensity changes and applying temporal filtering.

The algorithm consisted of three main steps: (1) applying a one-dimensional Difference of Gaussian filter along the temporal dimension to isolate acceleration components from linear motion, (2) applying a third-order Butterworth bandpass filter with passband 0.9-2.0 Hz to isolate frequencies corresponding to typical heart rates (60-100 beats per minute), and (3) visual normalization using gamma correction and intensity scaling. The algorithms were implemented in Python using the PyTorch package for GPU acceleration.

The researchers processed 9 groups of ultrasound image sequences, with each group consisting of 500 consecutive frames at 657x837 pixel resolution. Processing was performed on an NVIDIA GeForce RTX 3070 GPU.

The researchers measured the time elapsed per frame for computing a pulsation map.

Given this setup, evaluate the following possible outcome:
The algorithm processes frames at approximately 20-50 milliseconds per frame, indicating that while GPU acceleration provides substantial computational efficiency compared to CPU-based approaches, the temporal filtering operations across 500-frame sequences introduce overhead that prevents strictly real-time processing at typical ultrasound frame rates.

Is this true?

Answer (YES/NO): NO